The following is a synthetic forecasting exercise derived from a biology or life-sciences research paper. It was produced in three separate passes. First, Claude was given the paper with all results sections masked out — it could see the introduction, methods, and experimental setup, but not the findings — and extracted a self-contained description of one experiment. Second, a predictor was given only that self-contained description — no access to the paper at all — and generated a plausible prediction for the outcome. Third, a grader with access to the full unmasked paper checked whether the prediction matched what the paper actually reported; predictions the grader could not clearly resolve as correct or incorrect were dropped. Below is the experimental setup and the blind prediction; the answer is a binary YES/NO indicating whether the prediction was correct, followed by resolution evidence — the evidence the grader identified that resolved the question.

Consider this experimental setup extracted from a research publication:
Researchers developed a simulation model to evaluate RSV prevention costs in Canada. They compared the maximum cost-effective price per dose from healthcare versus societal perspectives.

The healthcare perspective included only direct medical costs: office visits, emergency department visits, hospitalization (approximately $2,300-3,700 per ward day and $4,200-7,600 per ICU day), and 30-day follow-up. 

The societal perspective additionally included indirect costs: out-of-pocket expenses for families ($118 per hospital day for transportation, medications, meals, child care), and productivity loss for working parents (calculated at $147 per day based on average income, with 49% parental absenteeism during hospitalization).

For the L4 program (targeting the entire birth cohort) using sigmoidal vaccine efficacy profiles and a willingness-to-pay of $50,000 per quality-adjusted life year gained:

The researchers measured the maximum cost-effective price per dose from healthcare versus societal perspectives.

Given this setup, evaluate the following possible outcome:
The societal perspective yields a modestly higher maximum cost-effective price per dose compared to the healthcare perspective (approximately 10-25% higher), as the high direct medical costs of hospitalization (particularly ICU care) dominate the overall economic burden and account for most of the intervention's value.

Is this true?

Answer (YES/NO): NO